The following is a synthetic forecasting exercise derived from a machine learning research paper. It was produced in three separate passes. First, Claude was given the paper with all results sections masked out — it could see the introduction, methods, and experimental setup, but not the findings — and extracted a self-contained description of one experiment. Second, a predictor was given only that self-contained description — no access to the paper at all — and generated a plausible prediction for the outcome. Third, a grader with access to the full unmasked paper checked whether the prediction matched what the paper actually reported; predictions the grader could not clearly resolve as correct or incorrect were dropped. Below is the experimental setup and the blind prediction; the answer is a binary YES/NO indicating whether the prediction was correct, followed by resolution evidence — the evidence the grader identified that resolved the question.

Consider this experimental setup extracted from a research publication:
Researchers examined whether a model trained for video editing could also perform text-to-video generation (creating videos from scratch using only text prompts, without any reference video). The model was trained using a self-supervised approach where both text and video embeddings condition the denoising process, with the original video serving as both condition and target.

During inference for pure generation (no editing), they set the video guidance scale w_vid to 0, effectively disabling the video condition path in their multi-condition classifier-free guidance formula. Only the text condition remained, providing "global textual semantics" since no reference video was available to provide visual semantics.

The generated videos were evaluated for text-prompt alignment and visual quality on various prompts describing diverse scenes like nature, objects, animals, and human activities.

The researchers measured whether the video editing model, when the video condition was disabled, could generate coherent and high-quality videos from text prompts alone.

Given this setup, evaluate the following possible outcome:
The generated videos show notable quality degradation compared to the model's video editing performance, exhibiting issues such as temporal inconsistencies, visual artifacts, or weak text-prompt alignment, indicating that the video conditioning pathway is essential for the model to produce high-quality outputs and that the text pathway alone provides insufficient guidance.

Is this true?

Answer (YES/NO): NO